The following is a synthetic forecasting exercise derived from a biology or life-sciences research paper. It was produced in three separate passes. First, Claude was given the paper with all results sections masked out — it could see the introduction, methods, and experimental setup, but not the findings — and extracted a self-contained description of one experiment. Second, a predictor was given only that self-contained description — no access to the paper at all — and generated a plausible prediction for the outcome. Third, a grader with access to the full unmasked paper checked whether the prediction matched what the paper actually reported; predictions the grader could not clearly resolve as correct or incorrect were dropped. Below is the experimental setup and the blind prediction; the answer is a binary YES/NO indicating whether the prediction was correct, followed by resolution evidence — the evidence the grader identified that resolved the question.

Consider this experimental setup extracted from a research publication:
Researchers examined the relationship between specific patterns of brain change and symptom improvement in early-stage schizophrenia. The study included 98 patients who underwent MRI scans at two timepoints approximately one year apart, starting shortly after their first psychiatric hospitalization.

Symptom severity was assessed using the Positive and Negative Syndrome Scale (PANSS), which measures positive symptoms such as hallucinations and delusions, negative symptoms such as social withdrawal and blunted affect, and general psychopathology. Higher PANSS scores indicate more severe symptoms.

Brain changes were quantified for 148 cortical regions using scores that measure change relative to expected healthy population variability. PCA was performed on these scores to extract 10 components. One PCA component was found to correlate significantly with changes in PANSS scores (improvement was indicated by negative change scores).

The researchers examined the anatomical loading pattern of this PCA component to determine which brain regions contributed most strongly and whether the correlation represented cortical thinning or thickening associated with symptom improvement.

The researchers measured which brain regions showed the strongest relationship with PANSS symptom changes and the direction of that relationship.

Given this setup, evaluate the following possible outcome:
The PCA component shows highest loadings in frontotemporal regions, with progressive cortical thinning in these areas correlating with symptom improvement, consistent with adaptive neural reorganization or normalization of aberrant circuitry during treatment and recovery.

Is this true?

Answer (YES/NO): NO